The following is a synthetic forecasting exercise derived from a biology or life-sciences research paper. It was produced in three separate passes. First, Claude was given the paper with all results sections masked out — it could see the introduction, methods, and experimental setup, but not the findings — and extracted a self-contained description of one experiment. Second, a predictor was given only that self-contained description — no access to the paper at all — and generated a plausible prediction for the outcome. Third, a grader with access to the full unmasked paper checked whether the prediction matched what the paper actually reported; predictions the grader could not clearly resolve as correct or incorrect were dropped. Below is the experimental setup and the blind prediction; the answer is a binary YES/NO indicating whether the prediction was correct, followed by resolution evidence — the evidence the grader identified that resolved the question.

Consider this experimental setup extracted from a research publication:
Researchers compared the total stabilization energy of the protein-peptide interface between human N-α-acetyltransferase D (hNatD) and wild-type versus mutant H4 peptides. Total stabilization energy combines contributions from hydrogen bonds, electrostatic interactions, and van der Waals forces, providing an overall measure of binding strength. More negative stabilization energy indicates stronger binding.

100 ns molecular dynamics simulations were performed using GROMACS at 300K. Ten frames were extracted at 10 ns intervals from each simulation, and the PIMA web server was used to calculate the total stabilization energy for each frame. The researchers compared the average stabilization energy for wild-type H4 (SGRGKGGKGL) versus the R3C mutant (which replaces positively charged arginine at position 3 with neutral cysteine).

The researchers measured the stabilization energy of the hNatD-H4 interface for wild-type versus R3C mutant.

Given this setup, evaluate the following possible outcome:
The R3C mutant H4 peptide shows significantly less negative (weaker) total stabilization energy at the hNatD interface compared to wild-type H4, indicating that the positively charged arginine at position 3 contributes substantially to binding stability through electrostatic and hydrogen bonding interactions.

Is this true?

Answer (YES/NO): NO